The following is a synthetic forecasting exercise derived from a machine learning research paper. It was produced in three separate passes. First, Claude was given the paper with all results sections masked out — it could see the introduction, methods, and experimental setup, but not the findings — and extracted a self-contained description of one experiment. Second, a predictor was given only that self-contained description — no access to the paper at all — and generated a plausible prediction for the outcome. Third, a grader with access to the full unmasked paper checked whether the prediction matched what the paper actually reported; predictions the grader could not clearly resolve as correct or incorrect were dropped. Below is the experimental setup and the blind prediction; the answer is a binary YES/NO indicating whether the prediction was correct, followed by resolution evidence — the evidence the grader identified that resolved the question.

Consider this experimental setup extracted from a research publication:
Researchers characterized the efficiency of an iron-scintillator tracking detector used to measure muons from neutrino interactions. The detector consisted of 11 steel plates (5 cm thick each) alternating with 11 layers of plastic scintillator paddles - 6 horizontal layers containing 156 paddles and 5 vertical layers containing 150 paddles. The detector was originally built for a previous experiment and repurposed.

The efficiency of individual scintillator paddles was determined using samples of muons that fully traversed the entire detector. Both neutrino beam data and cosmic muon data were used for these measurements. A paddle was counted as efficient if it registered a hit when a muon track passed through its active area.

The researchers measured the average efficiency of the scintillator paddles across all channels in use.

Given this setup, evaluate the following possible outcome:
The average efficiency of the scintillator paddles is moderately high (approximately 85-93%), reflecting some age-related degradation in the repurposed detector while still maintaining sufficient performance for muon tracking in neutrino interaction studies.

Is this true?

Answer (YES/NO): YES